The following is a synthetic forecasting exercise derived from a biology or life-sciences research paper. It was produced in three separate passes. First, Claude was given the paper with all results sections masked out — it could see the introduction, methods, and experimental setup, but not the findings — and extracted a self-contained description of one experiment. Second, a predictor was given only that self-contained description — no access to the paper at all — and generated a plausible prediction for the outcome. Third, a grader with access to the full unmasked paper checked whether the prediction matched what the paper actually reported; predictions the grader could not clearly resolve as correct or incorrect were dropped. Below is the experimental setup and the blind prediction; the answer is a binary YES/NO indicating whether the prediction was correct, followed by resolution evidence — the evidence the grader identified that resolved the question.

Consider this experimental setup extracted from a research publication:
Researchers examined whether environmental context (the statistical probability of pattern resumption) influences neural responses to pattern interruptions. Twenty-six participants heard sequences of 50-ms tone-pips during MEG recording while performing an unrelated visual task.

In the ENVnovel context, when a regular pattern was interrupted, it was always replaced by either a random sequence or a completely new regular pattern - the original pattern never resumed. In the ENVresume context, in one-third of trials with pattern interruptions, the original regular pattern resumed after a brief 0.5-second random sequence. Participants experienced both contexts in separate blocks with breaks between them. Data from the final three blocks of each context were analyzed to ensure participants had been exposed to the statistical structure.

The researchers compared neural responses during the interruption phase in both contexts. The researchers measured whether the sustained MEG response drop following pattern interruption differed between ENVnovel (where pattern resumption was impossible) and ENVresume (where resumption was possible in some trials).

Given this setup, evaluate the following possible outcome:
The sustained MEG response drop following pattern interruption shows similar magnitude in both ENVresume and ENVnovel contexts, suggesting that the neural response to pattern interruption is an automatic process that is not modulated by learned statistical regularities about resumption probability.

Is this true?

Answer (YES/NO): YES